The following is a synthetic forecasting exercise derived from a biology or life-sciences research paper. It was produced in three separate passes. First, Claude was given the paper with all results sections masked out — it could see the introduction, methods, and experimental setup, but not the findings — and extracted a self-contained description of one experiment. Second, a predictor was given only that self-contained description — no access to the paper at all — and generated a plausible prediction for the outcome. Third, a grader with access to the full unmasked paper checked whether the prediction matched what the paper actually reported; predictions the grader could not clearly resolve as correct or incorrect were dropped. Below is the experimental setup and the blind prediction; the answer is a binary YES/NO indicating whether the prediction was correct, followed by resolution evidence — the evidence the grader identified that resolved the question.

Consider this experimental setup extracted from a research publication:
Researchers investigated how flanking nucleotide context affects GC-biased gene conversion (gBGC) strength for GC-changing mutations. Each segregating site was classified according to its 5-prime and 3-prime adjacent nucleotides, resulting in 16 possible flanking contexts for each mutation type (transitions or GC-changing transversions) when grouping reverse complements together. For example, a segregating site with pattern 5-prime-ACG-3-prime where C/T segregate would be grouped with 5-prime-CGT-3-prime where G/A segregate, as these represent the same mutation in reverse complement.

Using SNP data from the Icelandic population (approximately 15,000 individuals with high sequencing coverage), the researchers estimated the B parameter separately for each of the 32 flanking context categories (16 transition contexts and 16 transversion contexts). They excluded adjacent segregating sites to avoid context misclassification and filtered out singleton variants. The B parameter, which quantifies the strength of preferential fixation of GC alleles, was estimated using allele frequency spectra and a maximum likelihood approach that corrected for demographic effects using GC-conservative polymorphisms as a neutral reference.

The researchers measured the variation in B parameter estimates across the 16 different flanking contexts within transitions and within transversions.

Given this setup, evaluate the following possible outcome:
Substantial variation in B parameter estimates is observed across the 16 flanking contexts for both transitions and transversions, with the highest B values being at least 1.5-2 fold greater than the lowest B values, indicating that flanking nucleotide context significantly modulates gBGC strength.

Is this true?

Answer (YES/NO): YES